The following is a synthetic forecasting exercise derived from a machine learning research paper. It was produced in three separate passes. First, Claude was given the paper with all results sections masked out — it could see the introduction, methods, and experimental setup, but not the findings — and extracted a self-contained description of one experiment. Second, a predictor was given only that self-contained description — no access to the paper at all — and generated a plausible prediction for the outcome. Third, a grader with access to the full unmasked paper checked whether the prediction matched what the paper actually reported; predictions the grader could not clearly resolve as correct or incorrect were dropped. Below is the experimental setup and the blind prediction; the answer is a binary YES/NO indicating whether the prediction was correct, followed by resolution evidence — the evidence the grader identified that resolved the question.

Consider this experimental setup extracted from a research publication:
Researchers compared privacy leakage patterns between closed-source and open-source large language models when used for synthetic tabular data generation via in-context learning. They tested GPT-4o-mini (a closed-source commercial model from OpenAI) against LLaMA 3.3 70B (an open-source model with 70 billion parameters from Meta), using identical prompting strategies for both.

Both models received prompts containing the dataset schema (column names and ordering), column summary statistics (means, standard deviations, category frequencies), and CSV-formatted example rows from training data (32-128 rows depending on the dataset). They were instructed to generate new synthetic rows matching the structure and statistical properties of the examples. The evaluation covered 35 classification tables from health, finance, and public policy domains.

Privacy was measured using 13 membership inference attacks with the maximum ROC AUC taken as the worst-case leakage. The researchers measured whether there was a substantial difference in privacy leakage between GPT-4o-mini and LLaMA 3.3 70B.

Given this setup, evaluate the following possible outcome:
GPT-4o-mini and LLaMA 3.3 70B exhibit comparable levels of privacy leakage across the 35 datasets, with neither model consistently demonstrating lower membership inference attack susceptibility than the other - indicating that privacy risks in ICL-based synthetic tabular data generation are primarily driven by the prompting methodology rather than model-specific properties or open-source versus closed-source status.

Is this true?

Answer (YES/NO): NO